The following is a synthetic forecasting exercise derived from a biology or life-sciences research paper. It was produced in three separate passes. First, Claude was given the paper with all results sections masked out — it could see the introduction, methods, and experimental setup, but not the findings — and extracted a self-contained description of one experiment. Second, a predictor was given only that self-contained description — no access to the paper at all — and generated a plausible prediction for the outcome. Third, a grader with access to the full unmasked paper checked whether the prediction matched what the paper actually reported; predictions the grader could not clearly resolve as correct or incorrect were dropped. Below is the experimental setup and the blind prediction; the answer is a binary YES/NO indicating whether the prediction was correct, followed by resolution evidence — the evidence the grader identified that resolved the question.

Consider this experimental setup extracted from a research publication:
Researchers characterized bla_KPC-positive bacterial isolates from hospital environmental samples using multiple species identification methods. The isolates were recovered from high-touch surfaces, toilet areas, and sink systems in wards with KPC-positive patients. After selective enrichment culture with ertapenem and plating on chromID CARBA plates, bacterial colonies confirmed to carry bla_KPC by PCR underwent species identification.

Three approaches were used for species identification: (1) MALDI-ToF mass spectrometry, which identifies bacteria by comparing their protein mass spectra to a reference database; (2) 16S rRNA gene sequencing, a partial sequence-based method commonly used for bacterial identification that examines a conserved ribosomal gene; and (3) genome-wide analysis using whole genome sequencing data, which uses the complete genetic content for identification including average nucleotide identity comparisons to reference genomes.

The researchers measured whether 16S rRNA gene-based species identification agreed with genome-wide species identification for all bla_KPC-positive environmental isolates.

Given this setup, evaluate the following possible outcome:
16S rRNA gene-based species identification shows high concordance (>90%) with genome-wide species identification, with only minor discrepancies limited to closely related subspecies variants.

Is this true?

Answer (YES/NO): NO